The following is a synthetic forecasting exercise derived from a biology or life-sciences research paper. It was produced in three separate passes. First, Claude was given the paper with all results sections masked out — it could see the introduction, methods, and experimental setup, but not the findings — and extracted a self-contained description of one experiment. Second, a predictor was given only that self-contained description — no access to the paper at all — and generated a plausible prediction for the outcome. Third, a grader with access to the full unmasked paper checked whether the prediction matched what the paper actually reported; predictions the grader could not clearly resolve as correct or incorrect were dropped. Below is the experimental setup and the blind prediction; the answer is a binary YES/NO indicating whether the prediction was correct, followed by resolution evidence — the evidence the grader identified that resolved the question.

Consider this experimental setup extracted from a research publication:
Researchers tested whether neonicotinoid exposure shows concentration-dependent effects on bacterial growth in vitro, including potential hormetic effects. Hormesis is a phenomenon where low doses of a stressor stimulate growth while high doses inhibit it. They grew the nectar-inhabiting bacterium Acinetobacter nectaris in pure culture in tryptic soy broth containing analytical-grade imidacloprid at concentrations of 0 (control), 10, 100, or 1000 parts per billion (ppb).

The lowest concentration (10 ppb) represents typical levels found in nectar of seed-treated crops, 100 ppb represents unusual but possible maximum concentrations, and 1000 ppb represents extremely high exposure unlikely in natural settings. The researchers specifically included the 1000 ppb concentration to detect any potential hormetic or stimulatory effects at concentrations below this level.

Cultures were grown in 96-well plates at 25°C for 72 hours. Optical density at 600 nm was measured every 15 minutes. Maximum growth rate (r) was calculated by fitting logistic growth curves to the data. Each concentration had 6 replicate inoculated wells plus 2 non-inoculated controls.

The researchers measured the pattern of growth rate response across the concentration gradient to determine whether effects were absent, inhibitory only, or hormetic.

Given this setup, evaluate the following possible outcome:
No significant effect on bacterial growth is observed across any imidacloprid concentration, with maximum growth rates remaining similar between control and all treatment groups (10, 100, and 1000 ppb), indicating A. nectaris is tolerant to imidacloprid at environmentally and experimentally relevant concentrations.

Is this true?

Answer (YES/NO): NO